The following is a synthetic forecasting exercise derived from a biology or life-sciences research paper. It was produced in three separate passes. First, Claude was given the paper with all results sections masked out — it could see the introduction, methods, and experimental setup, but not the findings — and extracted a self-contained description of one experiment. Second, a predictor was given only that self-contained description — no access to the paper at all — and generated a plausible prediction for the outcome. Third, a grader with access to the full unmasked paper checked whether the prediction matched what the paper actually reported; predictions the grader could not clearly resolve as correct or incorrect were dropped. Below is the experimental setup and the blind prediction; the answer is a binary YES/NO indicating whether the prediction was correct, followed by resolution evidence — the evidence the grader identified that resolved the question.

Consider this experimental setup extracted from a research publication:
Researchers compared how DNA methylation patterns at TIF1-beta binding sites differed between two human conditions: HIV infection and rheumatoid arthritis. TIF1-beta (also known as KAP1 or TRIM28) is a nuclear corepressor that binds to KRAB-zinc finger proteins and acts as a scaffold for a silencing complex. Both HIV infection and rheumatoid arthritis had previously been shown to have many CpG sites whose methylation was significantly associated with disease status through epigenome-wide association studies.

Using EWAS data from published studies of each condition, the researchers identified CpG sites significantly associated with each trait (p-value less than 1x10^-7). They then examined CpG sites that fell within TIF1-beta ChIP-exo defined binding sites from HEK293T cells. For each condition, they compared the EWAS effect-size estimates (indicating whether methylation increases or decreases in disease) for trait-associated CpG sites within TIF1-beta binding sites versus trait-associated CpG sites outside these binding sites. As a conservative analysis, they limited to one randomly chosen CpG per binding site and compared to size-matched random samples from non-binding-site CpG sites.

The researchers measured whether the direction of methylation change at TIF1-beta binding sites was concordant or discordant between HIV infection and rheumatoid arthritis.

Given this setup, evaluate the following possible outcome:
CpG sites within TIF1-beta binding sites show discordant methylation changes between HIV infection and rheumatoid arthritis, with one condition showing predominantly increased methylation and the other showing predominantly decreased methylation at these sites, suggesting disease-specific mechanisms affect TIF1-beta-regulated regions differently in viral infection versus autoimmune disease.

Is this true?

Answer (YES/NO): YES